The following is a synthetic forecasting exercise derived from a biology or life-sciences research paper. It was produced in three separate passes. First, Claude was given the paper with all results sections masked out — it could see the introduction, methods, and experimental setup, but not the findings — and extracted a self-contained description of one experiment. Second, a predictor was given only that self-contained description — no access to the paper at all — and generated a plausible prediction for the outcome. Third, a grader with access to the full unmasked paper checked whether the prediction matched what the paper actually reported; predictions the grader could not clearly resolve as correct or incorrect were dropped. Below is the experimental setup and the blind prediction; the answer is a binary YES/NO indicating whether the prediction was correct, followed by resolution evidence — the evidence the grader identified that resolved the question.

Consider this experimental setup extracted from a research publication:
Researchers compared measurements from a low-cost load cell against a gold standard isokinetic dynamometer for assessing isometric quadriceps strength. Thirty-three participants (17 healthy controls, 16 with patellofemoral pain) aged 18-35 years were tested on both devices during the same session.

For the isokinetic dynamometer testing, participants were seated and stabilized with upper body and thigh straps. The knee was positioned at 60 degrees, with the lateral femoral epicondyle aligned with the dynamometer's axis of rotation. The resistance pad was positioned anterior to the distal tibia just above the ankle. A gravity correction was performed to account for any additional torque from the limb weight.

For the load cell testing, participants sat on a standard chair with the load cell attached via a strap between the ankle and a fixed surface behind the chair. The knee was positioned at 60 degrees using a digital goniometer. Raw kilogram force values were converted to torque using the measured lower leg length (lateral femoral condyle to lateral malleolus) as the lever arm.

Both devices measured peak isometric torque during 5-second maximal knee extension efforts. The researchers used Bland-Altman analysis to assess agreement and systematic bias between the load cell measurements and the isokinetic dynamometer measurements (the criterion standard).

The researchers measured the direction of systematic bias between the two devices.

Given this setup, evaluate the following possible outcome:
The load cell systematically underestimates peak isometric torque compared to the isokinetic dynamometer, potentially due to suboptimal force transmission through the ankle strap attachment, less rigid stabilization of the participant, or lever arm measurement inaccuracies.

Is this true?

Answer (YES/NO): YES